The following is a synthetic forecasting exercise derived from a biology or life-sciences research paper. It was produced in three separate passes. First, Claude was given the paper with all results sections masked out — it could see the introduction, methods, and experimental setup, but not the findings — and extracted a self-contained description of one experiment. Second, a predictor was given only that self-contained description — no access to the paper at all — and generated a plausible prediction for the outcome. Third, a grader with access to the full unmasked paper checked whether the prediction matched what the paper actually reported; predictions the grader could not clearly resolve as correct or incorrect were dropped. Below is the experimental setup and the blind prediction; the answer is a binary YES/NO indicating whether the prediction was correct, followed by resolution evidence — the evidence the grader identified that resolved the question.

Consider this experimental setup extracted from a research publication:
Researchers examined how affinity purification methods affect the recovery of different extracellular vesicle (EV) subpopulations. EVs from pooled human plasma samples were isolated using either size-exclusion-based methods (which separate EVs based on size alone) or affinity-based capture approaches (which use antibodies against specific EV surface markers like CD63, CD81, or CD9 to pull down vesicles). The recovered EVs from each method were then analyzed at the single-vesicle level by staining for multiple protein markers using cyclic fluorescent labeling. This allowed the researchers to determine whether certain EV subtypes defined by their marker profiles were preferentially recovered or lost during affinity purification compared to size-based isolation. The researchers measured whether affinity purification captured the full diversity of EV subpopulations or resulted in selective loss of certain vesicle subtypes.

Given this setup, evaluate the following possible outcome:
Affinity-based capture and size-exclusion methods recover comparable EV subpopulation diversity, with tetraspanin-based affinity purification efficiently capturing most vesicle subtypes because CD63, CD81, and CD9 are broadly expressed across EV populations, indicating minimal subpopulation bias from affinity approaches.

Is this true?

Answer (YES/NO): NO